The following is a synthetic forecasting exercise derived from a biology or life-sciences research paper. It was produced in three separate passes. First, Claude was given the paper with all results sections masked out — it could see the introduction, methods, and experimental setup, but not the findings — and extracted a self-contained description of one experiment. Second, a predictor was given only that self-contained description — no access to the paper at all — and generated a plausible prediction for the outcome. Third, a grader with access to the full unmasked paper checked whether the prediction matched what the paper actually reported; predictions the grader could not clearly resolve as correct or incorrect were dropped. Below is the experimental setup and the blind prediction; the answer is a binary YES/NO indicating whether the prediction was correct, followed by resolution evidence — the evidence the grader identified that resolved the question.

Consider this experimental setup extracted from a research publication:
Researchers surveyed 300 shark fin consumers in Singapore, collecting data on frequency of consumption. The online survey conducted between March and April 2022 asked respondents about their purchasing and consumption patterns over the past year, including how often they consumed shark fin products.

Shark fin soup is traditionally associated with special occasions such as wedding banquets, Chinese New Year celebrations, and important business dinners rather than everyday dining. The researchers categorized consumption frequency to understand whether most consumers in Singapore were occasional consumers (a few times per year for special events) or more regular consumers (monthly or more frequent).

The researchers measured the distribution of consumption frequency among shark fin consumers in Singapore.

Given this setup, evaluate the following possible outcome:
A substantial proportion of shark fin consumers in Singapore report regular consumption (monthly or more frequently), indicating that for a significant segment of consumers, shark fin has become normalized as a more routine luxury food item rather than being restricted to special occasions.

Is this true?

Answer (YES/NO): NO